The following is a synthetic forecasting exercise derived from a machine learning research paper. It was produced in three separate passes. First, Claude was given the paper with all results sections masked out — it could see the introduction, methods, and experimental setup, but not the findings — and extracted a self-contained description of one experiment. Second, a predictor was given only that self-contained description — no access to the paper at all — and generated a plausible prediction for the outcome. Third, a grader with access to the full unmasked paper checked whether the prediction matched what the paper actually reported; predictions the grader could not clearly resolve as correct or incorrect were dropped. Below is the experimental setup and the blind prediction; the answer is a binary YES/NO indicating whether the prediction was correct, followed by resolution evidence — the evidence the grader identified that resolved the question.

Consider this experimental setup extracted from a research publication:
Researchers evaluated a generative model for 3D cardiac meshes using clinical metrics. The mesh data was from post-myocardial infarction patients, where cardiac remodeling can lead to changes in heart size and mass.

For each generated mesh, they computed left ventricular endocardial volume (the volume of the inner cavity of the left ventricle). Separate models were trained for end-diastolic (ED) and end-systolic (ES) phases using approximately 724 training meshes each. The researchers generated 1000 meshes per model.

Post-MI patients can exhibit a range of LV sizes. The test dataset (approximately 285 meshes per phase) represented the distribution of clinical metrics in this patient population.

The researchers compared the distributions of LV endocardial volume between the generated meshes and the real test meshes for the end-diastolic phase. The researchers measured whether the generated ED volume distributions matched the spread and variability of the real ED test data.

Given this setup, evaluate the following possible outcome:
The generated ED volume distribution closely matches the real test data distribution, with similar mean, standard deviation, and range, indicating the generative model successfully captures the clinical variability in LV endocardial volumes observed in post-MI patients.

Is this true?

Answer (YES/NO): NO